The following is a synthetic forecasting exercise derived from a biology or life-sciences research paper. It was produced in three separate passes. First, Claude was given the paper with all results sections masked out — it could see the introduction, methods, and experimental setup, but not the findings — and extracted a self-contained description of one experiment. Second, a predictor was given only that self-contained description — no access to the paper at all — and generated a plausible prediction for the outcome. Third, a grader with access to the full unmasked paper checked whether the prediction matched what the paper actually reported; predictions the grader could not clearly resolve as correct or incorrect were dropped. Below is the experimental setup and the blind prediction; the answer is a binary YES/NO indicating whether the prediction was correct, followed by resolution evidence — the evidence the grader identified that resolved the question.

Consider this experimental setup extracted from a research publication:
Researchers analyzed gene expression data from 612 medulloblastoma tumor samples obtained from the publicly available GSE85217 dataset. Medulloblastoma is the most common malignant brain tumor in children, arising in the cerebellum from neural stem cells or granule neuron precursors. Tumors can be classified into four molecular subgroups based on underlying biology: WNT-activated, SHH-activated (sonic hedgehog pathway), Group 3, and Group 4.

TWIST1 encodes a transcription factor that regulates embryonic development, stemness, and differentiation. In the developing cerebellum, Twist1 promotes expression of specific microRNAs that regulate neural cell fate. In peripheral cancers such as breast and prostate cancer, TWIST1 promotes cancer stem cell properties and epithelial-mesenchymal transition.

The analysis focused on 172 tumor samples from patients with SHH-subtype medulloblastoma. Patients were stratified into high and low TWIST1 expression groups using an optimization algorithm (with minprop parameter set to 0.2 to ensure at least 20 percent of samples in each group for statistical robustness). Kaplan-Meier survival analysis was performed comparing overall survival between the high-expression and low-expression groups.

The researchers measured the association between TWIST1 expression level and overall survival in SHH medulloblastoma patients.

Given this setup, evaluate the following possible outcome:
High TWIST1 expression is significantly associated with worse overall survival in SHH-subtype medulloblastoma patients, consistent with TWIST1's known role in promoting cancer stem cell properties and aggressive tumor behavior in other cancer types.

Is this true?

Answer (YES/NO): NO